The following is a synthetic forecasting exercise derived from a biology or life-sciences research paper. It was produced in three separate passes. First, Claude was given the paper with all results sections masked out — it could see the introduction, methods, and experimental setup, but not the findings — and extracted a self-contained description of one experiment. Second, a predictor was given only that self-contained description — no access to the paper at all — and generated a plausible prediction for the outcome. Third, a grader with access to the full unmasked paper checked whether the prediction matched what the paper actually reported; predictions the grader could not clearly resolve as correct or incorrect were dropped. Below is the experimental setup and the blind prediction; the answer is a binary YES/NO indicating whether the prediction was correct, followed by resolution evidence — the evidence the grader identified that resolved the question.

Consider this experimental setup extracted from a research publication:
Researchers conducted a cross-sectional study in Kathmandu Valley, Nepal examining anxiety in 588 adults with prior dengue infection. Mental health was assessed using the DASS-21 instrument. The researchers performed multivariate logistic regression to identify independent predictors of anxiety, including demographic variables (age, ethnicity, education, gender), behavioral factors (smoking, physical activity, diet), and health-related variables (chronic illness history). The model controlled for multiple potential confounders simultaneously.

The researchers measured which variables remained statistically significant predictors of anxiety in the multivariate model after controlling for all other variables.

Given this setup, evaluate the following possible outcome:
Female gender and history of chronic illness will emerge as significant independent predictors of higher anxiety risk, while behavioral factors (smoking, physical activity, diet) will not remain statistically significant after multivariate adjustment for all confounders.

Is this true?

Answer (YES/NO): NO